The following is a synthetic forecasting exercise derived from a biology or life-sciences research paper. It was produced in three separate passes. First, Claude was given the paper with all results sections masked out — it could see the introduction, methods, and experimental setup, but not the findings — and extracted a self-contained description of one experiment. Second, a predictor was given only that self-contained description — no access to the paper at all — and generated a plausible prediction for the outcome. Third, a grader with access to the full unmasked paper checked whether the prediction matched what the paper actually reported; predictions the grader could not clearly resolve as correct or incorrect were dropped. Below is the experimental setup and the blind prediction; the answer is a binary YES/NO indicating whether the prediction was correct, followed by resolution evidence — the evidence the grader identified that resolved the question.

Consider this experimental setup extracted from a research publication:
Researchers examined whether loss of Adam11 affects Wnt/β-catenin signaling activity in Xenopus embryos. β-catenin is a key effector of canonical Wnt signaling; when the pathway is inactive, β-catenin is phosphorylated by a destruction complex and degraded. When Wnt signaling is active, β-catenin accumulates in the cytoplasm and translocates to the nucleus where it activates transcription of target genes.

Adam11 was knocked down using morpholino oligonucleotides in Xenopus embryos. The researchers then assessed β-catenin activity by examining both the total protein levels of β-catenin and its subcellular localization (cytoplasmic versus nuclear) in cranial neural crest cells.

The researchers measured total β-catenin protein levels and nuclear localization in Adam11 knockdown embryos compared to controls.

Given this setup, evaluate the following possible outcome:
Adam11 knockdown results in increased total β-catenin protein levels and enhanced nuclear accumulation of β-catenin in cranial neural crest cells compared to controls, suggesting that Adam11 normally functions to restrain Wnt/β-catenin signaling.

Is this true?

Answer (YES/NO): NO